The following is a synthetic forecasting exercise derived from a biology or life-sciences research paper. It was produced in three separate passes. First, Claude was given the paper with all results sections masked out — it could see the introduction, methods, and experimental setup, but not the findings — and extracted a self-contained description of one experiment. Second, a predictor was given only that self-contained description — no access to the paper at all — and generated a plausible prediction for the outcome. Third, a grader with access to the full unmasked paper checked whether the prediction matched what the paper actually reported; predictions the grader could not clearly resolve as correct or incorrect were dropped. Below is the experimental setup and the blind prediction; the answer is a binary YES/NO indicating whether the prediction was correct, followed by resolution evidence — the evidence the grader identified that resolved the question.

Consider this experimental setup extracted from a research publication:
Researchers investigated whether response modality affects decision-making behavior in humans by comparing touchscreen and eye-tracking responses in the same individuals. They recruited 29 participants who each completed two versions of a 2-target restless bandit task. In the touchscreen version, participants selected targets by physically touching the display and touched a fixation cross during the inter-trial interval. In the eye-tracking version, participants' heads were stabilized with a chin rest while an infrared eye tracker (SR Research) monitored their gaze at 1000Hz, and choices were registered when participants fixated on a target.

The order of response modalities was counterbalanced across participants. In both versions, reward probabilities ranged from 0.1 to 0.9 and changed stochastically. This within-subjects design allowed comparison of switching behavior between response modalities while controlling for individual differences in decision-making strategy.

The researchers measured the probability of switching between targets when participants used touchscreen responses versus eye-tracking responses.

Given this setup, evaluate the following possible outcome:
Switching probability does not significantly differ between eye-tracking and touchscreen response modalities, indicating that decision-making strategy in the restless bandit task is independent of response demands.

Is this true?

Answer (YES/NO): YES